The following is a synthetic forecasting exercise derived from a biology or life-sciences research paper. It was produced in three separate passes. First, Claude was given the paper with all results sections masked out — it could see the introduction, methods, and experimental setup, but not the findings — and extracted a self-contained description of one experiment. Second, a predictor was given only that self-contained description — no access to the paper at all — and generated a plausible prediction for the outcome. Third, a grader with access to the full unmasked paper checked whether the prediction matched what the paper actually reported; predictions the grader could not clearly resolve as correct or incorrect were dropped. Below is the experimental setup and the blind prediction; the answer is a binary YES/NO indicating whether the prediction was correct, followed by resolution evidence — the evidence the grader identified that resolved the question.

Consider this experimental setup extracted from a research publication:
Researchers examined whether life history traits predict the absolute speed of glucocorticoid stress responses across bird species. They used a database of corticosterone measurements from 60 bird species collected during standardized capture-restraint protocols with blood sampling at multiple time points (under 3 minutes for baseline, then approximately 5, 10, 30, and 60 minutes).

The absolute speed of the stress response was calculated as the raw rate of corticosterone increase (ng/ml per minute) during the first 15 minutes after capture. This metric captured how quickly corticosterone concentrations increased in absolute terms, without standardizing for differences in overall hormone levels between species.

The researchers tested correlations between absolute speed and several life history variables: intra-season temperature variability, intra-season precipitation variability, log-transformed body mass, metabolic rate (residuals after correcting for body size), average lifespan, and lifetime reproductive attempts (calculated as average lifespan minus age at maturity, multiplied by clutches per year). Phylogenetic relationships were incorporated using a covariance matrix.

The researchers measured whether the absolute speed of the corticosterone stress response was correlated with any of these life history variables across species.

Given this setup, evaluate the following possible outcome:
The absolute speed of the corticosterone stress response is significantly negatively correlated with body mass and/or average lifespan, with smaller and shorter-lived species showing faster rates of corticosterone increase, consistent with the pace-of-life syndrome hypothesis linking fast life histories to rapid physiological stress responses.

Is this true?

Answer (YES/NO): NO